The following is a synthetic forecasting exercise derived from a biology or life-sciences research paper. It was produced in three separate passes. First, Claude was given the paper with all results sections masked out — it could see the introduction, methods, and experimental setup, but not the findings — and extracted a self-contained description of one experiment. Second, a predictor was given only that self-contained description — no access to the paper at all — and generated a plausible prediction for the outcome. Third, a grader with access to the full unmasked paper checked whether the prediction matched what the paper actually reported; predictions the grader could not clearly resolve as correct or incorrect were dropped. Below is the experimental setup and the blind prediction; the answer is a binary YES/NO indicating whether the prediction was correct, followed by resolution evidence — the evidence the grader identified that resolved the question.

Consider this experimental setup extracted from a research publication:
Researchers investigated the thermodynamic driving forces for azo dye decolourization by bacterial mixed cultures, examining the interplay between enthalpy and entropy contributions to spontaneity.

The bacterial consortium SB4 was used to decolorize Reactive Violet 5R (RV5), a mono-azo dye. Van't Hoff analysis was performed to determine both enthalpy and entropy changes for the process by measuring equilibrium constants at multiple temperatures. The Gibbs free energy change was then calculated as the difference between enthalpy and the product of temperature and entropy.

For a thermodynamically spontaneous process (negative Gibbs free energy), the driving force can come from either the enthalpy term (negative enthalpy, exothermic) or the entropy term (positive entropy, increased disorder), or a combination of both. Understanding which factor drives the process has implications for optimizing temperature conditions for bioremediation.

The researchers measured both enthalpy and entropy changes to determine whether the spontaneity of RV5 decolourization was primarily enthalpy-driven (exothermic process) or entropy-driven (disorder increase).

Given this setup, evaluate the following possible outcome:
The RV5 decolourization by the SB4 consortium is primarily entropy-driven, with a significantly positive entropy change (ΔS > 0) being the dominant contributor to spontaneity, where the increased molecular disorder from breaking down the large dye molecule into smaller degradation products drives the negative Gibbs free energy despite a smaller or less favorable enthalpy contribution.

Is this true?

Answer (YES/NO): YES